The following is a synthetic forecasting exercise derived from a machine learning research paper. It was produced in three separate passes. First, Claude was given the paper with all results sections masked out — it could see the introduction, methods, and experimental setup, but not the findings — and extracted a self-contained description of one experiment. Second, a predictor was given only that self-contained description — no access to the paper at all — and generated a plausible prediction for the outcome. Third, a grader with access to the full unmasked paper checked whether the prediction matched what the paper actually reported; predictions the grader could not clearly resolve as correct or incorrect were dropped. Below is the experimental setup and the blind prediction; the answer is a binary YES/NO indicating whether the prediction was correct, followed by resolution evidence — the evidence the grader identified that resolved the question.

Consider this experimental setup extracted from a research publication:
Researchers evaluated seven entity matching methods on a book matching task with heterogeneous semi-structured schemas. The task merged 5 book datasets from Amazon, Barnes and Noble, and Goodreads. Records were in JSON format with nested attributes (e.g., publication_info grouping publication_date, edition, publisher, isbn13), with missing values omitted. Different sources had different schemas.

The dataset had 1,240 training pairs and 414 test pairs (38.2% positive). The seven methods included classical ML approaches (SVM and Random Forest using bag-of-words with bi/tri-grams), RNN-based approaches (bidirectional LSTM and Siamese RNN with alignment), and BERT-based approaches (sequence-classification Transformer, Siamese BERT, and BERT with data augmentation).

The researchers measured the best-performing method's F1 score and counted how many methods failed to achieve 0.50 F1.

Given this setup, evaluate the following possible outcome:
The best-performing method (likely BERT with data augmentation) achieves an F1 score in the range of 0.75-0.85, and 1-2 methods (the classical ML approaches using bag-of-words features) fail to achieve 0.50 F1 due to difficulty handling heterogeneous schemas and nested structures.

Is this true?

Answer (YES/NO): NO